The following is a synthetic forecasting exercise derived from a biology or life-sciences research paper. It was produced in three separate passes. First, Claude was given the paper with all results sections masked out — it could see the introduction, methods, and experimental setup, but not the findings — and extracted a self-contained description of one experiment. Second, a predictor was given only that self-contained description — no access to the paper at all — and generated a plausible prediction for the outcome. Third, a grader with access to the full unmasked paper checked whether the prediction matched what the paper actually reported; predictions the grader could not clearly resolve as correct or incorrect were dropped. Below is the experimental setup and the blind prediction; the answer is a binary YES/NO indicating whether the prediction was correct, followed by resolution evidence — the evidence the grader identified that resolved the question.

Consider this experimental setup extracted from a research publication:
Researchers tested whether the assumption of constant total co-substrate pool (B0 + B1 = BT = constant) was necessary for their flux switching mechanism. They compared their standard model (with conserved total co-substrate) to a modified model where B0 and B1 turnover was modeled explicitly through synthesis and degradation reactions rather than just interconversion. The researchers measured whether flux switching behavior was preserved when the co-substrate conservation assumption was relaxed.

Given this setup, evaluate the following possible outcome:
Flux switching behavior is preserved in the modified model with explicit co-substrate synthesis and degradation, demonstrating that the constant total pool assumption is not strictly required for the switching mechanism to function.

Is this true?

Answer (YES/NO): YES